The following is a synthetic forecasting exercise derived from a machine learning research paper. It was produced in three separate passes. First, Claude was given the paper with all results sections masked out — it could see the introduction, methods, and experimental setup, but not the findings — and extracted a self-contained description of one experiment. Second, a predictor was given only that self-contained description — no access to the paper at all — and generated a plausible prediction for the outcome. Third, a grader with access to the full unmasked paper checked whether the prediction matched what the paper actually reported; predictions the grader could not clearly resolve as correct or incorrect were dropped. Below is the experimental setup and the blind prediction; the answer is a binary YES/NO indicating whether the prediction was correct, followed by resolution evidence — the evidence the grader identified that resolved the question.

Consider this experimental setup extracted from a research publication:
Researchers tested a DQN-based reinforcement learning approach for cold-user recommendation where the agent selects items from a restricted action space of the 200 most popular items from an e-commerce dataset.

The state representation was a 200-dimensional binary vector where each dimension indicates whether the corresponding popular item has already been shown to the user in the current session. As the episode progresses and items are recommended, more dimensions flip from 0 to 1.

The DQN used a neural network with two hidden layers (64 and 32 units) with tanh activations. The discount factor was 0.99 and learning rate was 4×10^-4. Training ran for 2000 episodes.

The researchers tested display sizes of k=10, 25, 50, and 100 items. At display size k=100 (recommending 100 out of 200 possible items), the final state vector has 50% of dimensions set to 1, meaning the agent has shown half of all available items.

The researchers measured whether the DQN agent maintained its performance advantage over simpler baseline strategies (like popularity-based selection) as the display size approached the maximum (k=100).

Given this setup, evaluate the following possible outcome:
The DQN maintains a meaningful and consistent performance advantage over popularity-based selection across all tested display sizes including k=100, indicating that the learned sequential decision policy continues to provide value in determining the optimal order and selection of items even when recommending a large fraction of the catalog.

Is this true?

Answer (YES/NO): NO